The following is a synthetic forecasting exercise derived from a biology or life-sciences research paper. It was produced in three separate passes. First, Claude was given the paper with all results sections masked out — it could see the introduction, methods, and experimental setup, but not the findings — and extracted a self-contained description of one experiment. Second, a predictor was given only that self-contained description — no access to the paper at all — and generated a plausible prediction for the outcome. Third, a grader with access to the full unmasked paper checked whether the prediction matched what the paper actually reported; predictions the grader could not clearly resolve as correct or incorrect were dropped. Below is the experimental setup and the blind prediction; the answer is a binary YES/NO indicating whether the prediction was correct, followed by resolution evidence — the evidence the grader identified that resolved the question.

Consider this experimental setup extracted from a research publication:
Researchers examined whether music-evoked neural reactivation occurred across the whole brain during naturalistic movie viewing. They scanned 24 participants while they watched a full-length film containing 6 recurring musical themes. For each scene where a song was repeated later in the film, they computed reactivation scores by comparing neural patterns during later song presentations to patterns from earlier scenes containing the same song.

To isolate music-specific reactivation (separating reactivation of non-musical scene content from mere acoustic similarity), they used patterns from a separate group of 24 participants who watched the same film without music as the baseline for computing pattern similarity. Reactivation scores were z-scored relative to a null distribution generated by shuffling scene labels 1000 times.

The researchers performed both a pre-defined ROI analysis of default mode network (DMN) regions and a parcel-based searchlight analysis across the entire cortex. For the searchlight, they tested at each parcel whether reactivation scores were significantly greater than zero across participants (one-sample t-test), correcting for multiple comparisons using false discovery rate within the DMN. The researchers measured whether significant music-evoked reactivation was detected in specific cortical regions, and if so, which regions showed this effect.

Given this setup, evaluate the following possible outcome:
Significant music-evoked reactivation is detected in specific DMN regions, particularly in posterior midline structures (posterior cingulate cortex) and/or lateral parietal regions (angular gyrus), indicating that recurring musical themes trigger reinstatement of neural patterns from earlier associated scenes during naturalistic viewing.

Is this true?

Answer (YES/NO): YES